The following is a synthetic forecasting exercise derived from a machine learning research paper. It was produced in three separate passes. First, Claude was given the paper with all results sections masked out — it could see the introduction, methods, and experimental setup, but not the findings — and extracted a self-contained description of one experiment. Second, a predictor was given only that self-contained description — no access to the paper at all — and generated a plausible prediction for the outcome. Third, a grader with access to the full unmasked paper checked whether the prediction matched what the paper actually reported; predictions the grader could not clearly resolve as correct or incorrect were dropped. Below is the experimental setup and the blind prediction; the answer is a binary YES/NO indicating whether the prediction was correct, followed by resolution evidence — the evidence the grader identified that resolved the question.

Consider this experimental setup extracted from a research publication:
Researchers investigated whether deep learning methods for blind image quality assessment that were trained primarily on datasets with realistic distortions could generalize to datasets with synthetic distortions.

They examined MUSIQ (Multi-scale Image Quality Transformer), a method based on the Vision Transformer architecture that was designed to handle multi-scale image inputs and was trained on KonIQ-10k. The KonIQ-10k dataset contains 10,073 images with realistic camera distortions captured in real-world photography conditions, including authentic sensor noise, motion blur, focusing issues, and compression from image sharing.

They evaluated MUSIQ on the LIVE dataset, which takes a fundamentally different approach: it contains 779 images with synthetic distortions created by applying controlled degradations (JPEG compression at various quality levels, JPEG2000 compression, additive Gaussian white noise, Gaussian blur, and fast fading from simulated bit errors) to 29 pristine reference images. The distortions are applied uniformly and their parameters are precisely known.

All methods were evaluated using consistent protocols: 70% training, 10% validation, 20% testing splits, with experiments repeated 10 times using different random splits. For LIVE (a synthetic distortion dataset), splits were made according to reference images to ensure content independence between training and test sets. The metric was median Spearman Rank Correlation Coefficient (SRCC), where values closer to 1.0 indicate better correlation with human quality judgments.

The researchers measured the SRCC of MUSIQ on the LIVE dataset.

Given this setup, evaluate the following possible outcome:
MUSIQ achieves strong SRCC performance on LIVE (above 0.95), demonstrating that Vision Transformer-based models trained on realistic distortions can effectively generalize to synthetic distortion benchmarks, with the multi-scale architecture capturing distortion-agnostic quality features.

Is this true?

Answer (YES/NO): NO